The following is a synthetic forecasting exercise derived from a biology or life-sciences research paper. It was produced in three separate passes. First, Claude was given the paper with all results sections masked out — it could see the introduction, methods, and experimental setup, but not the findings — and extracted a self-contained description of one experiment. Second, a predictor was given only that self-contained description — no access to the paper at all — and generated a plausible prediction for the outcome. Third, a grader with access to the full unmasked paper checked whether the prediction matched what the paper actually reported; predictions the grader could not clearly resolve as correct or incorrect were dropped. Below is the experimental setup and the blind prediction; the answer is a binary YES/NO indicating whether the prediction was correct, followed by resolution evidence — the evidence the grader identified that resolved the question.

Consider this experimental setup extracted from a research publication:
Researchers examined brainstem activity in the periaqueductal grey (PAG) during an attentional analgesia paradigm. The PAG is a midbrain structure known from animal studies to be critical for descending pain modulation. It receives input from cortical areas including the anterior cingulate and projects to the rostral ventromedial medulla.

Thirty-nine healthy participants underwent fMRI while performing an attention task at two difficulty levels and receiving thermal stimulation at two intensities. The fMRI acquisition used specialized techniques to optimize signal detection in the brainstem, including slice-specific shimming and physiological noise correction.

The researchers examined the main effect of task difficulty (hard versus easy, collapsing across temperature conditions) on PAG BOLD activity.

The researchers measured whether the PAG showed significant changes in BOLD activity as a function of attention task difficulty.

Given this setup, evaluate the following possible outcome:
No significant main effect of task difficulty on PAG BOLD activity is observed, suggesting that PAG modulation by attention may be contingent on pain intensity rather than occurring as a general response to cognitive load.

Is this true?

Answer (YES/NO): NO